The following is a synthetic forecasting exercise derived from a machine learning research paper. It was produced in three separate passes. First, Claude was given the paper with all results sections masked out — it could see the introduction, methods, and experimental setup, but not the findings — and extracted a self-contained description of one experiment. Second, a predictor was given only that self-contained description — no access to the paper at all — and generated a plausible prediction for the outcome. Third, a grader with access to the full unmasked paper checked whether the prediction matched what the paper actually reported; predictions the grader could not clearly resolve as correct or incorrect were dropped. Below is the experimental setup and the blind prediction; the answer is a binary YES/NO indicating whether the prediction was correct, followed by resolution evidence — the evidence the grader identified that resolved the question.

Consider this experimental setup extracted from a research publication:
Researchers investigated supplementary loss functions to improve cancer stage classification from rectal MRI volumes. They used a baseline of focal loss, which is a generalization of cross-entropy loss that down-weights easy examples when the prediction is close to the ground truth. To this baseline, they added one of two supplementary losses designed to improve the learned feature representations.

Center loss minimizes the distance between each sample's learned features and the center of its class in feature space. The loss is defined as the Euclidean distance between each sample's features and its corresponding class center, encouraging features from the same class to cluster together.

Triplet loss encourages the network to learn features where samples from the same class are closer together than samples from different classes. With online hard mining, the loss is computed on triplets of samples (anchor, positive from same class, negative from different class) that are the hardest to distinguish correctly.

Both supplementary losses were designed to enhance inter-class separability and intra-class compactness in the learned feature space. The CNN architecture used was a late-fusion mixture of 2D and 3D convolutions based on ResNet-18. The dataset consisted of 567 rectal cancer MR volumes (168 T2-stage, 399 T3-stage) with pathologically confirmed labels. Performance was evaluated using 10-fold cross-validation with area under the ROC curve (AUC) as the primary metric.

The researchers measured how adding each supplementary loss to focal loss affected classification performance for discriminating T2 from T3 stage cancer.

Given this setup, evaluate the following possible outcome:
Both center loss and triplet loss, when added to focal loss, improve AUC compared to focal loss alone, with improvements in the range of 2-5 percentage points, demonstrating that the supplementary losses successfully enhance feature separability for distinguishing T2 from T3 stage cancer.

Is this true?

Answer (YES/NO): NO